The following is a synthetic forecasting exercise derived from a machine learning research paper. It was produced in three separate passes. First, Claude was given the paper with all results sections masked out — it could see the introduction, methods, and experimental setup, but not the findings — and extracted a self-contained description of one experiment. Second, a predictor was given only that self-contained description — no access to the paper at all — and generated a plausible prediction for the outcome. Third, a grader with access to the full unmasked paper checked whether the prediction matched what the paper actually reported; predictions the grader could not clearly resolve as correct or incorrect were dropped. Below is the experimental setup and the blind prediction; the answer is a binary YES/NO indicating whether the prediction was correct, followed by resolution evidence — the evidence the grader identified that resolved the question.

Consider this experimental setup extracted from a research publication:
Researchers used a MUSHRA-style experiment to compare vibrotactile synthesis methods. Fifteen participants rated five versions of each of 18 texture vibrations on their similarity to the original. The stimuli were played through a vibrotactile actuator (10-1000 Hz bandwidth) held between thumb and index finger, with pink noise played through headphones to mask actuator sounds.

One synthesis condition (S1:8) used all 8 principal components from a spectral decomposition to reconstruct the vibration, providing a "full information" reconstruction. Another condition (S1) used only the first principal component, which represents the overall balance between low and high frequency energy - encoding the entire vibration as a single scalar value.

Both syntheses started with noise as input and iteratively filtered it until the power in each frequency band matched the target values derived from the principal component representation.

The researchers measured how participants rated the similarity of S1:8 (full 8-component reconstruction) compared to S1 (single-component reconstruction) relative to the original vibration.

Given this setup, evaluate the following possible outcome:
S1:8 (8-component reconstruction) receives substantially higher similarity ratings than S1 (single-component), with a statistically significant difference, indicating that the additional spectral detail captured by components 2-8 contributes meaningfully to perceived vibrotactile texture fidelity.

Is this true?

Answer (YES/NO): NO